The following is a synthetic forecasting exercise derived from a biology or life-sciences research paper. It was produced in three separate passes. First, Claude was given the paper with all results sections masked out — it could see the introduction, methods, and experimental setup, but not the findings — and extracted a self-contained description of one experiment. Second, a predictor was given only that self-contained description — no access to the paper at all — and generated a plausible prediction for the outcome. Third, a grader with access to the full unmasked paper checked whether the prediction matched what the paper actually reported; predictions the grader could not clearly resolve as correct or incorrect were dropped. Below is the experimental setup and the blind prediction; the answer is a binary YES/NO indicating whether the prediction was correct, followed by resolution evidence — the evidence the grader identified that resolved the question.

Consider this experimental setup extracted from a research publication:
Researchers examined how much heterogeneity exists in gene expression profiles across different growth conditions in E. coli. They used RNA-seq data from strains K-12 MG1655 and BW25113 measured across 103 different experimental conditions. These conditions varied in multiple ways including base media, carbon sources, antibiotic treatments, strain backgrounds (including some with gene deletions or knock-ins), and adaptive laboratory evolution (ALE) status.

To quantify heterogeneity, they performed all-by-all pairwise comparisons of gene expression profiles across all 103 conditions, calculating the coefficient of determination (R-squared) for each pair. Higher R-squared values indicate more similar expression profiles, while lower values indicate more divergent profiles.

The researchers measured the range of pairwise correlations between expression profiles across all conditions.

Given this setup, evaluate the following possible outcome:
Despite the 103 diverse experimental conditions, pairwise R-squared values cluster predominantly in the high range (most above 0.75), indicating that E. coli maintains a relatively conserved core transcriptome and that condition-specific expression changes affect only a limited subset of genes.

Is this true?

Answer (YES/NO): NO